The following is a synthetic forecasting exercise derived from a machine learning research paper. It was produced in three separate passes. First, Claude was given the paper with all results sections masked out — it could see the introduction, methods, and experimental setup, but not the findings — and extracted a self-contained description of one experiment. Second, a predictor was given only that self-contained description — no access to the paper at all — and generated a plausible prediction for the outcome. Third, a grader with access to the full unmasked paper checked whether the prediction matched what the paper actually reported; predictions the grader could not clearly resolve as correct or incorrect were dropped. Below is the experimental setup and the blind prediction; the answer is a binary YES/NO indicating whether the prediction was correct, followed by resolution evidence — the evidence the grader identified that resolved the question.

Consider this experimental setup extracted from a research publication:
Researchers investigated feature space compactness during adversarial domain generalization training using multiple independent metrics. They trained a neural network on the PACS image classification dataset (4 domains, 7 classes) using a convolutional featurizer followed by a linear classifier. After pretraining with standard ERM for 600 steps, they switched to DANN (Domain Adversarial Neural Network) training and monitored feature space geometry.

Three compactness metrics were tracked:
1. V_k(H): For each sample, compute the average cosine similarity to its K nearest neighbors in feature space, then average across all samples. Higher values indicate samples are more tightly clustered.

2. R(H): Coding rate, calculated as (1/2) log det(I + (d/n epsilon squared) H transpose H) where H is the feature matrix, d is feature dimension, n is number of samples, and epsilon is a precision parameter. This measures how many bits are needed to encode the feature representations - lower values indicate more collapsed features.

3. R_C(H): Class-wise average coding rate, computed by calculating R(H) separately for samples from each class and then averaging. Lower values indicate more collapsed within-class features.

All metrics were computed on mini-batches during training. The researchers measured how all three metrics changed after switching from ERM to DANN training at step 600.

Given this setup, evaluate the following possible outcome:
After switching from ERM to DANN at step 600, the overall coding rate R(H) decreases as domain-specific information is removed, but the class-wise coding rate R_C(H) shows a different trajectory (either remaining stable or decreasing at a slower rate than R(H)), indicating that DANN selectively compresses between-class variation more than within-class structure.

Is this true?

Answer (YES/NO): NO